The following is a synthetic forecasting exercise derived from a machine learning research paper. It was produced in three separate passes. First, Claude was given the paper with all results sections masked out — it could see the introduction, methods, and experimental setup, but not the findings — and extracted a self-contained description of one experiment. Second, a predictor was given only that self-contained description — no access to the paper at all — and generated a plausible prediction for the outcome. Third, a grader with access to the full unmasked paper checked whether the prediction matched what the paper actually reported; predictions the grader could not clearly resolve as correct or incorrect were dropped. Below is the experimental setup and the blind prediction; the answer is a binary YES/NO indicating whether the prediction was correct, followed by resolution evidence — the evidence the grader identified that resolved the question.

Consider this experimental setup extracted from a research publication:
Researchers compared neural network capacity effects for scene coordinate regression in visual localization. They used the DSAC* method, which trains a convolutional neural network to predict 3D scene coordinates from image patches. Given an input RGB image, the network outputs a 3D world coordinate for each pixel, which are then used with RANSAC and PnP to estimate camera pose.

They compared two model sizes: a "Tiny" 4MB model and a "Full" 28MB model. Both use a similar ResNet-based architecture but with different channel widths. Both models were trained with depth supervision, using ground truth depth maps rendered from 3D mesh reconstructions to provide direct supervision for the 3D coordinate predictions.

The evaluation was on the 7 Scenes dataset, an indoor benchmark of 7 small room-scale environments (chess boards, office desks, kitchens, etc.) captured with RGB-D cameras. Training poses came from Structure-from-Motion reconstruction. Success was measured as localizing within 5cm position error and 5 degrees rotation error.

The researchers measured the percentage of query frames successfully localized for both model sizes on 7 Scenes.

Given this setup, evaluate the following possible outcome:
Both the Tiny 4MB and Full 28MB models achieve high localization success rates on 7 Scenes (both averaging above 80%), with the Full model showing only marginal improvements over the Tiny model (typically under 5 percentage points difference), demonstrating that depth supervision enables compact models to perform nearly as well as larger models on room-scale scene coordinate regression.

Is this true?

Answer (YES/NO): NO